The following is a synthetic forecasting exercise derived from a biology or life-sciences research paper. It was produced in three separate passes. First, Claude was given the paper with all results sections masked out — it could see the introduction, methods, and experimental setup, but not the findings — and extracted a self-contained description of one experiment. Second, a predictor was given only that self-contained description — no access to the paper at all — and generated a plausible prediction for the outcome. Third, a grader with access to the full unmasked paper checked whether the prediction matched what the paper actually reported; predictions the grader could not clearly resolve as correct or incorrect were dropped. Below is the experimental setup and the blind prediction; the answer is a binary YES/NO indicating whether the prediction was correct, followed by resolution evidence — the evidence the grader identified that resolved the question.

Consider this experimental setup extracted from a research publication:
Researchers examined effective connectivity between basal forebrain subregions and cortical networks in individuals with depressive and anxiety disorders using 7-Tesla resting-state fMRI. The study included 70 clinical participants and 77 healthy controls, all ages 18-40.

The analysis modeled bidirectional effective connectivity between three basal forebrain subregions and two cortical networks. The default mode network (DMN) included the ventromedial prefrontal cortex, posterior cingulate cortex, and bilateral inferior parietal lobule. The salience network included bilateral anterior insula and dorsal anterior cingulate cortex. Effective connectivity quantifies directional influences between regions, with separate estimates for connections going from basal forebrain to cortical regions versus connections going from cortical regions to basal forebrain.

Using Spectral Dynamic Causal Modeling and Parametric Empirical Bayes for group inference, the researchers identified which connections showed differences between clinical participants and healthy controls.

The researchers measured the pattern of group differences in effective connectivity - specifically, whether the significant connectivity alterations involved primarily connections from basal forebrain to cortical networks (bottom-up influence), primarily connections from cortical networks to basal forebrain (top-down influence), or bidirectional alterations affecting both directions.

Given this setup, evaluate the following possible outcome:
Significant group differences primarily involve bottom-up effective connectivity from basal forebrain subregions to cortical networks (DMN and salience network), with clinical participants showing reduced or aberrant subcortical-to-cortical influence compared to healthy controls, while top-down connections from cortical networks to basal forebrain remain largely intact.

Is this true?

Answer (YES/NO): NO